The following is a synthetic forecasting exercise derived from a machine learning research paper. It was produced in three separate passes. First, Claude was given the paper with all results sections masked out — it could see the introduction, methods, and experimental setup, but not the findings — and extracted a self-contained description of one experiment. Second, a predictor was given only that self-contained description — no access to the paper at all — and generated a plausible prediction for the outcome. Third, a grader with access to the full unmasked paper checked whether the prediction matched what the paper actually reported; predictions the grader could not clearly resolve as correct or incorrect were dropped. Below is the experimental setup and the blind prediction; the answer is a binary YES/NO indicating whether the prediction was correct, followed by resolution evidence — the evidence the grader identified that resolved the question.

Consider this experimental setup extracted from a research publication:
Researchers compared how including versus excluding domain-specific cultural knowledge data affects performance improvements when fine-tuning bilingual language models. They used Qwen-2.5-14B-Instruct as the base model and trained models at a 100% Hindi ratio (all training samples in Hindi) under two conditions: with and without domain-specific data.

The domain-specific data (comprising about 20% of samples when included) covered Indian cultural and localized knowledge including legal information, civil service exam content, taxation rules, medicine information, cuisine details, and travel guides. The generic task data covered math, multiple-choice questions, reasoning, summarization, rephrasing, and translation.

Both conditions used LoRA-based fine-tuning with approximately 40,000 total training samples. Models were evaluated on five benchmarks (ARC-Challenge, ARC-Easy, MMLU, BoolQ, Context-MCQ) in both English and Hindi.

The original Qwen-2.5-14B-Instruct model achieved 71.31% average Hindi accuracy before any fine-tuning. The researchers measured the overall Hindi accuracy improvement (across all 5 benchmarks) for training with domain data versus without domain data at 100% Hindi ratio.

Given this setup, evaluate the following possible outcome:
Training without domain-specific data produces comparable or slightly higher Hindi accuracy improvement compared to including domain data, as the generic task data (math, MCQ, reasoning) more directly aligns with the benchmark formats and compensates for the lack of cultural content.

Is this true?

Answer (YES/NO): NO